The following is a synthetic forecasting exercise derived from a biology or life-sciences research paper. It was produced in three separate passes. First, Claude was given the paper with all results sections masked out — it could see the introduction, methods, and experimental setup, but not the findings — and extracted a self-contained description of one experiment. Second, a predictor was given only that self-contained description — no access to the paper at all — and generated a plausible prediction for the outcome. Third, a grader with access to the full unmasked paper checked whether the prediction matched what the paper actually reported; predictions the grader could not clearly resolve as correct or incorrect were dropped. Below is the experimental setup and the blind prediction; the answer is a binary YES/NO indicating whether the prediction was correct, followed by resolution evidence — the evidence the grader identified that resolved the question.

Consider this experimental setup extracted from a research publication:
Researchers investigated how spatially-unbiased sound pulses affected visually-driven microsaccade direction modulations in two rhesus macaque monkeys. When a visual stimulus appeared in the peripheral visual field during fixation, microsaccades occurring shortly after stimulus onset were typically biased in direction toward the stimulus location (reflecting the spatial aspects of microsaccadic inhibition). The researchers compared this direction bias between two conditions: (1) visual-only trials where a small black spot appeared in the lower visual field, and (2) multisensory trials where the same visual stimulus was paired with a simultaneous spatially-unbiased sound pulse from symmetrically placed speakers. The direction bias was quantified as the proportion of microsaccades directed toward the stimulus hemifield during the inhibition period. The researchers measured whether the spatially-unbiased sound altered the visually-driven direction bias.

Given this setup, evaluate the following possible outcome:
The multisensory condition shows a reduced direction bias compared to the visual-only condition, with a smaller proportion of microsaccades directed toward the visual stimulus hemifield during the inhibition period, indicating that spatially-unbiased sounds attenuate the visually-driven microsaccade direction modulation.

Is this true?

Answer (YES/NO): YES